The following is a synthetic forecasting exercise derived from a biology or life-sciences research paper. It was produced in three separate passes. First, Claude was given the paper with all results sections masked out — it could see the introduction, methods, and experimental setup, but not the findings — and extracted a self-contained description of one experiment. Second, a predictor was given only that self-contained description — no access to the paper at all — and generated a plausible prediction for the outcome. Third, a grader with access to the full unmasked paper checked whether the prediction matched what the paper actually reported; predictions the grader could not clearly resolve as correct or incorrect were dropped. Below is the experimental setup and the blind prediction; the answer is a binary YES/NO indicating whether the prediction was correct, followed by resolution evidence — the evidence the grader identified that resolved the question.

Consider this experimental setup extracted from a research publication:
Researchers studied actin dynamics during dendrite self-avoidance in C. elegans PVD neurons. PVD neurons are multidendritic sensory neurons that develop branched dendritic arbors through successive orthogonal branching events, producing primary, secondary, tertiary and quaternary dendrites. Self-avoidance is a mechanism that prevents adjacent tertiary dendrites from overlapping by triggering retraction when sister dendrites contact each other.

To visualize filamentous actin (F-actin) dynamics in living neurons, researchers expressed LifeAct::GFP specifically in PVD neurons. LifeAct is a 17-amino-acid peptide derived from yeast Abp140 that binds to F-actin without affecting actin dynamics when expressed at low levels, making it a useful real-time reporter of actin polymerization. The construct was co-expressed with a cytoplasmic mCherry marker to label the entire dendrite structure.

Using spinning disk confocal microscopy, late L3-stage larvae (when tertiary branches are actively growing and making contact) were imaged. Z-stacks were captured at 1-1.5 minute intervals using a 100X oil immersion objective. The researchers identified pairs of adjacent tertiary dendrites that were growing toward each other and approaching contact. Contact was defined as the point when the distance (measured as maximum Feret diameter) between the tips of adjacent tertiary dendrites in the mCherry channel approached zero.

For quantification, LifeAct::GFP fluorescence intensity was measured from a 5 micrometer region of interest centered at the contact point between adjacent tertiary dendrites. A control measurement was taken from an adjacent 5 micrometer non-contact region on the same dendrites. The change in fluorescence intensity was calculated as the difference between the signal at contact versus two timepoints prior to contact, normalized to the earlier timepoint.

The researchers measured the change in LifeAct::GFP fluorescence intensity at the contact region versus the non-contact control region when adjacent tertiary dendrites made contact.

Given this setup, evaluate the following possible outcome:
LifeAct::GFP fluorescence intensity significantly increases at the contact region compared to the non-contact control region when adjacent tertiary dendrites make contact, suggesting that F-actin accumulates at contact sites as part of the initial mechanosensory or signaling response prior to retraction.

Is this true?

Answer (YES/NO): NO